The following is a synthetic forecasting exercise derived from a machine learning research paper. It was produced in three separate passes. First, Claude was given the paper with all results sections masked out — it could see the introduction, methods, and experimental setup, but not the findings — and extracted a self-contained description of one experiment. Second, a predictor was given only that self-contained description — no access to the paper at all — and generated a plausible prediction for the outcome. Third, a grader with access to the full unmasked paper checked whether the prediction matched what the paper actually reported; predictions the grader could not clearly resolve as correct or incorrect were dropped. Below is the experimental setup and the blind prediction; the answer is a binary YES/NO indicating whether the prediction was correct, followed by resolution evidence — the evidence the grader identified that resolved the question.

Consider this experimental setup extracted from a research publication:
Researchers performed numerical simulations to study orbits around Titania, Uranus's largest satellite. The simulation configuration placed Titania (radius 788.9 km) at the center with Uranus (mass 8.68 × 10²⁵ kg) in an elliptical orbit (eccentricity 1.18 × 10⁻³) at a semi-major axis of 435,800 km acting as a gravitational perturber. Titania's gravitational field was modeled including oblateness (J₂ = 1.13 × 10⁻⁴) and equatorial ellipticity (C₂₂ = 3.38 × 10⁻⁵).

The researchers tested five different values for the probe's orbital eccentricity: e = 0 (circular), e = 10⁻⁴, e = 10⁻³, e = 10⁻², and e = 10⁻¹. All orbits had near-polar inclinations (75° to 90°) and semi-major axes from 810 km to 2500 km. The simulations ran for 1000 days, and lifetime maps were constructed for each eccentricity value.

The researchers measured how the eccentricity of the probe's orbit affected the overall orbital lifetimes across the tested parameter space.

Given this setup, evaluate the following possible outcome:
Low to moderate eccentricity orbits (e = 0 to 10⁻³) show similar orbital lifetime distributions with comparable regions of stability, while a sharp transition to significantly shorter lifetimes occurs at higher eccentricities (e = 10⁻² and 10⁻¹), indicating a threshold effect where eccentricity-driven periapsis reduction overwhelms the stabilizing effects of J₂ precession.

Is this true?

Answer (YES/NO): YES